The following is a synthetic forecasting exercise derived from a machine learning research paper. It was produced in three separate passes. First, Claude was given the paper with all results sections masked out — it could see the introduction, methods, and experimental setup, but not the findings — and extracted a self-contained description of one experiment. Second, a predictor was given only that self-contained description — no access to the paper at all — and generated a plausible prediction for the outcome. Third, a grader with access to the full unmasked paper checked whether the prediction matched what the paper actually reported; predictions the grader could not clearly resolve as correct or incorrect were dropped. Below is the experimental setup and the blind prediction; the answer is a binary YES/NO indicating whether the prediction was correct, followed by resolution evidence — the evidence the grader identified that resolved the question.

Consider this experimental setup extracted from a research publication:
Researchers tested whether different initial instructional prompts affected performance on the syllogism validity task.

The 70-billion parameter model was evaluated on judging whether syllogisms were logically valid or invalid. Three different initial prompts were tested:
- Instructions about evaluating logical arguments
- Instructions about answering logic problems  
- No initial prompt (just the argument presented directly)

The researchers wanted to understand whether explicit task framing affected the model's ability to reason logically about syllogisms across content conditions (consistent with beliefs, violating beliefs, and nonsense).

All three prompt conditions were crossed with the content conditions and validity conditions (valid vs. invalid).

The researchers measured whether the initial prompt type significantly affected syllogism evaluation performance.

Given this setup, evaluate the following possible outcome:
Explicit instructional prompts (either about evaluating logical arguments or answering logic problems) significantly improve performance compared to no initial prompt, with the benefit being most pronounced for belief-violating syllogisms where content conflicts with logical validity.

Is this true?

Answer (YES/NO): NO